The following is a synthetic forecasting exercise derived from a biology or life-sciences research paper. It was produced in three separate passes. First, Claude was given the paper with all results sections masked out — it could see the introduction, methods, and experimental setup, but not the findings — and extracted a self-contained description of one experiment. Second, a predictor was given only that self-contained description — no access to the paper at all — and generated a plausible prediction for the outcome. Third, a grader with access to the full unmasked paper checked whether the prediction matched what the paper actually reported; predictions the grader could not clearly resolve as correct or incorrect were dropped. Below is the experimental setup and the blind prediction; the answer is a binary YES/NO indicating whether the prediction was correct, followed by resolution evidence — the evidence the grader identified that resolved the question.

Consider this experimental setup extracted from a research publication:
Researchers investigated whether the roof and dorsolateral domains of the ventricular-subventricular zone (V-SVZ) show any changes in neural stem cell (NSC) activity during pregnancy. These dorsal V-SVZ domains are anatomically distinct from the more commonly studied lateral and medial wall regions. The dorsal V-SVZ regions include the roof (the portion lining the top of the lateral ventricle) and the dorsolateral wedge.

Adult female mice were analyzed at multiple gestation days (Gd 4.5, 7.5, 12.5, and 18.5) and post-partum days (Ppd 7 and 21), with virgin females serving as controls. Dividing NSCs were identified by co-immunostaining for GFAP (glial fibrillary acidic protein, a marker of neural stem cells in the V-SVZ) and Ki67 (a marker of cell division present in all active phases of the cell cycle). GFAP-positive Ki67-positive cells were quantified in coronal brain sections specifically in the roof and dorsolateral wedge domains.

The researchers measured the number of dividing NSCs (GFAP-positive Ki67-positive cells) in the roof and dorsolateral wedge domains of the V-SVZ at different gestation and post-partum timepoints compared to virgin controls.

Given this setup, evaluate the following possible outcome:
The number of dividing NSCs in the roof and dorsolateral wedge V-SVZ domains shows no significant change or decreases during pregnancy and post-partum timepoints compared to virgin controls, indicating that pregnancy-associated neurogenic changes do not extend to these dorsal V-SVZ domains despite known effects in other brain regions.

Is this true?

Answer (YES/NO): NO